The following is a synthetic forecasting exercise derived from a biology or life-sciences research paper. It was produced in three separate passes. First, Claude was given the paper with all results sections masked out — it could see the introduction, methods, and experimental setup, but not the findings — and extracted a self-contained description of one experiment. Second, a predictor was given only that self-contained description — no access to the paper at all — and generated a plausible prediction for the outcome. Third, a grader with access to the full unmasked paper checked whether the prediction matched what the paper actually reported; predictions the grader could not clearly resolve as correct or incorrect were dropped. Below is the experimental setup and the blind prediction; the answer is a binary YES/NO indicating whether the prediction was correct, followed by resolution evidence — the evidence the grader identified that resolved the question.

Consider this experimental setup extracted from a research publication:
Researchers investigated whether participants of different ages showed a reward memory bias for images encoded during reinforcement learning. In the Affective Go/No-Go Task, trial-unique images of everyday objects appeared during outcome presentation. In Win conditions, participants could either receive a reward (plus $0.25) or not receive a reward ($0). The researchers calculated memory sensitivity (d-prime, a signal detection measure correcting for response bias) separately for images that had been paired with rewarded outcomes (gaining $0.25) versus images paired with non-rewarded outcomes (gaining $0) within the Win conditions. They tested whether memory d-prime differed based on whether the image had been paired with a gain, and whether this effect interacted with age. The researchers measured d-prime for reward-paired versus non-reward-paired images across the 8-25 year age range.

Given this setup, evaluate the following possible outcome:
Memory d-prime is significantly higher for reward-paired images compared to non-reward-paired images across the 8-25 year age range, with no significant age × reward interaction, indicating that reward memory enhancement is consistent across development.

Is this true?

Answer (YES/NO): NO